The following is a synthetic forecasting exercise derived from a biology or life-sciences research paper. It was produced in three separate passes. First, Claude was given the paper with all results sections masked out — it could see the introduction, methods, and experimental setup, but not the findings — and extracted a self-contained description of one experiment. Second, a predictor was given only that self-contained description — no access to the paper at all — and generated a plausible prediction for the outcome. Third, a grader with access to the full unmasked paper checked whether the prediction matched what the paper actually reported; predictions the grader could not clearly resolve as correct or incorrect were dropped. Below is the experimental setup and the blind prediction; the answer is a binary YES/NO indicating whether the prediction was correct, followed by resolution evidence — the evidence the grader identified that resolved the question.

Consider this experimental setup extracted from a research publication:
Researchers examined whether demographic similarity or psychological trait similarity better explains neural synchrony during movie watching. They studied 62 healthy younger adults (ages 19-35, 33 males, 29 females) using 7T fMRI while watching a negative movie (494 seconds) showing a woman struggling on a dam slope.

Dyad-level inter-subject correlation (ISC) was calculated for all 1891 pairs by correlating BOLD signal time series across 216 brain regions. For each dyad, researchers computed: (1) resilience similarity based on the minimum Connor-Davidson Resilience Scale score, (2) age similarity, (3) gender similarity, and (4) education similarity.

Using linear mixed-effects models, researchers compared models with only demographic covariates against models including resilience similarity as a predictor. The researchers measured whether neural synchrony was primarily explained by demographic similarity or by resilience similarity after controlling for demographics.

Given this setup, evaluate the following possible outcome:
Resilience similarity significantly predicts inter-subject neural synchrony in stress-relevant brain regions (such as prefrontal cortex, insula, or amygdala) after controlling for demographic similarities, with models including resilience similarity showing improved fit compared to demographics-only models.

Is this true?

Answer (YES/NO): YES